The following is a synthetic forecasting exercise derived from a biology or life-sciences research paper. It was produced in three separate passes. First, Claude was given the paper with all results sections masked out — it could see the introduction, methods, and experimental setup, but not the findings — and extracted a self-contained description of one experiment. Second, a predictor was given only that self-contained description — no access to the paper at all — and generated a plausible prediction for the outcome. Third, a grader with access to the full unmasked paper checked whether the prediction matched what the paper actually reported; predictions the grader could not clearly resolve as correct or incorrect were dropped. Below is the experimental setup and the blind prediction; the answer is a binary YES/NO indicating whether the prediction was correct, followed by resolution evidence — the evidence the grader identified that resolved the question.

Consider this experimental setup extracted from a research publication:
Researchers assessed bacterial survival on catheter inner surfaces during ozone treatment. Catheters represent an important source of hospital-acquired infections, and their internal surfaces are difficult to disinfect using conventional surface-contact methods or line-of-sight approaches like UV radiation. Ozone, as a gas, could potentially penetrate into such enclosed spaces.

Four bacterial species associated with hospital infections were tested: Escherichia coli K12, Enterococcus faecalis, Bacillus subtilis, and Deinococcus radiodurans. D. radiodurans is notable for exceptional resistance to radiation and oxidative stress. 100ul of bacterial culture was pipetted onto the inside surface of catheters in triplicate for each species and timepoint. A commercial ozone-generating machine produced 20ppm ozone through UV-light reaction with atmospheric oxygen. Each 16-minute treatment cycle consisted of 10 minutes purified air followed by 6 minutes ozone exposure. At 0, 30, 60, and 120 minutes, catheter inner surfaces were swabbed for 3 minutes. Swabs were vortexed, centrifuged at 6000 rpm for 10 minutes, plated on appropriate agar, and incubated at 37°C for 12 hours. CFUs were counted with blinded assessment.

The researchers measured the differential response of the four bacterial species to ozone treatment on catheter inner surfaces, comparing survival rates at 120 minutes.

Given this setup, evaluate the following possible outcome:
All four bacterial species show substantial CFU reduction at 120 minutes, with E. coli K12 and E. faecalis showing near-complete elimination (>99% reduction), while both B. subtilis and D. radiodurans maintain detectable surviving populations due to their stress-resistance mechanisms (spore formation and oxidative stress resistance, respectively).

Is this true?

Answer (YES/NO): NO